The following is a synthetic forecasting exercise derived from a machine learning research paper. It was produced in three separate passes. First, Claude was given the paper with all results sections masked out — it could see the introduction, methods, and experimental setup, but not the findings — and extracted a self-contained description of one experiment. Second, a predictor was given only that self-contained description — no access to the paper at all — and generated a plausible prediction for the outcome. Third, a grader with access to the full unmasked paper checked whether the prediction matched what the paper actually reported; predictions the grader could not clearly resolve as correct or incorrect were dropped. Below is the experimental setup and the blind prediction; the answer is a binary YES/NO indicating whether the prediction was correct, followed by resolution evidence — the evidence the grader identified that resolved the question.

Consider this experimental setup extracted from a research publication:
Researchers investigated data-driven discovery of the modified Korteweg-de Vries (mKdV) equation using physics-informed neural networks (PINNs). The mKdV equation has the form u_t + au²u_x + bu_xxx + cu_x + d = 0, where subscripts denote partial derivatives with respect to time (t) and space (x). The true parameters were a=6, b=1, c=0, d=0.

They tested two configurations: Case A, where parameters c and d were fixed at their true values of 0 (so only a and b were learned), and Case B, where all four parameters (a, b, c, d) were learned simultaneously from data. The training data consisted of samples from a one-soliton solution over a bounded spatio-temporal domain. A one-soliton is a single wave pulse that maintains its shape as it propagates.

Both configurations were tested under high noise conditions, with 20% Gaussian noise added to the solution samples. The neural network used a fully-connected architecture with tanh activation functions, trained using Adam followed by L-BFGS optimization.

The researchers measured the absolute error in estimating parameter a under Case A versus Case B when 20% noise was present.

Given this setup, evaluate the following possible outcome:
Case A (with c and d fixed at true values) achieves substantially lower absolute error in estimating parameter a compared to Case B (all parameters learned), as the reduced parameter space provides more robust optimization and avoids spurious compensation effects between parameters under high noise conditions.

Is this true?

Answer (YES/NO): NO